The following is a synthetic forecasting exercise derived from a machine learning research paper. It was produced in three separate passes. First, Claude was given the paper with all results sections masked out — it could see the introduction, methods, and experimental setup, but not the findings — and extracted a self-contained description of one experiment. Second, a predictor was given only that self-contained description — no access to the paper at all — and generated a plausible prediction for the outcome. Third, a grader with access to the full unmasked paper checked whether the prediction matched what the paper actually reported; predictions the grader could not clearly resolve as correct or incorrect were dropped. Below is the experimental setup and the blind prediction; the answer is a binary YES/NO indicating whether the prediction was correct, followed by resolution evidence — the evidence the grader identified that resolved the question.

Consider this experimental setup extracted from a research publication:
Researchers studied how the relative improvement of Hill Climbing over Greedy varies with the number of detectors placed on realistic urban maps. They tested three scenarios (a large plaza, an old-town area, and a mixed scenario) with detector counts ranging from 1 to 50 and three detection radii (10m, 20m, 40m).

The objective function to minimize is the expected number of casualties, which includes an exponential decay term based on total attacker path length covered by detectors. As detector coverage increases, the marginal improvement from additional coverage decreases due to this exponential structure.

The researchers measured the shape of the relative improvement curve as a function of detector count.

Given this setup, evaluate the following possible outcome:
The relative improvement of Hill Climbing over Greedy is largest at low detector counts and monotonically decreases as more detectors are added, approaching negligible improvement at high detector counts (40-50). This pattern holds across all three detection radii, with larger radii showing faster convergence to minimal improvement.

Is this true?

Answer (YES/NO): NO